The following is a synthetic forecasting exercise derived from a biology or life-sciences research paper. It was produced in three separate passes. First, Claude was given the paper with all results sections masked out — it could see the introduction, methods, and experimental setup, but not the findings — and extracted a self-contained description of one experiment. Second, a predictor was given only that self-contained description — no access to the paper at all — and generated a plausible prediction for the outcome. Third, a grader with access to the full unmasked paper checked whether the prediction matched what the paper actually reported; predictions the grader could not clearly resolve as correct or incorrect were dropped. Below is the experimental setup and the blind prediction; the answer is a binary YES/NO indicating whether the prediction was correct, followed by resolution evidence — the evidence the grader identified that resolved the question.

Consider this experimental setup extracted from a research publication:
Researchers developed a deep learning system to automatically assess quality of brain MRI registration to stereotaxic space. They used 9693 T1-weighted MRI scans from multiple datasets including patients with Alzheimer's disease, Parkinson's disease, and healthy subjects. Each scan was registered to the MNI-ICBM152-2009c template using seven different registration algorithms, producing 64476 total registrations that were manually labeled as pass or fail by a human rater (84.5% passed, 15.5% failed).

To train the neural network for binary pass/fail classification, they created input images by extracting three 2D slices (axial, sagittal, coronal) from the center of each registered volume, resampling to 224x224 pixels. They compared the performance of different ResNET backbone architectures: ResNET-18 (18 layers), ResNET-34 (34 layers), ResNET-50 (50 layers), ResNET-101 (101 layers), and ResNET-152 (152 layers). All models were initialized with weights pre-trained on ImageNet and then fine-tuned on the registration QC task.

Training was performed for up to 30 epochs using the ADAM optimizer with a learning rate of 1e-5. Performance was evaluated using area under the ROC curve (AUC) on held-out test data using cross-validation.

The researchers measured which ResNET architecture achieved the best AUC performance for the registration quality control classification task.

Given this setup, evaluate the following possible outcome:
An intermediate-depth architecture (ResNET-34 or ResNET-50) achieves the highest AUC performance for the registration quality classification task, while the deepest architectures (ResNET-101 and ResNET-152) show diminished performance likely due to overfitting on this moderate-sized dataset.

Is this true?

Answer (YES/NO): NO